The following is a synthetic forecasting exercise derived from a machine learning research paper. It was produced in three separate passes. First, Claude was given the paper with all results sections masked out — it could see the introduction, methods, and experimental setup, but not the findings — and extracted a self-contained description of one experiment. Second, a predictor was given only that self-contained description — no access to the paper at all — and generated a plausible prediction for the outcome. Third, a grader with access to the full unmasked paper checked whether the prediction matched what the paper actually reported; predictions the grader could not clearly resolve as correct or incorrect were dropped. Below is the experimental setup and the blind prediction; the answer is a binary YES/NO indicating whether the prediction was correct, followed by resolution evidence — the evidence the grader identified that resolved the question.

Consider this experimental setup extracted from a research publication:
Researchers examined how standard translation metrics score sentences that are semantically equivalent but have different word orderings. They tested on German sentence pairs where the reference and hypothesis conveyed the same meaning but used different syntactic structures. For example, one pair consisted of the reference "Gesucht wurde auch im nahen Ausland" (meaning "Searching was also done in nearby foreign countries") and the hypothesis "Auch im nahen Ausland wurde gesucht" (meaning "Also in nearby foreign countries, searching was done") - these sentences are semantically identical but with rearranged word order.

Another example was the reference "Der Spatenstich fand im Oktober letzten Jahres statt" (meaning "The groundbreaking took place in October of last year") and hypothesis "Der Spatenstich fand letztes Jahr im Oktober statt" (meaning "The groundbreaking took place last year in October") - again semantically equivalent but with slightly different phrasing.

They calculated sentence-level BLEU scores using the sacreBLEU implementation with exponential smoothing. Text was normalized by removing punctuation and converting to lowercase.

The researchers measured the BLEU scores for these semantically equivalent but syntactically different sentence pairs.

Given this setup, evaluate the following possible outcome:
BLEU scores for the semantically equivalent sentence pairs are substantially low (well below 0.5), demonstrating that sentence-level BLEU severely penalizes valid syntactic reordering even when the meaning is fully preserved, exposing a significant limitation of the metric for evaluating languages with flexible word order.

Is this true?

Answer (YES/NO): NO